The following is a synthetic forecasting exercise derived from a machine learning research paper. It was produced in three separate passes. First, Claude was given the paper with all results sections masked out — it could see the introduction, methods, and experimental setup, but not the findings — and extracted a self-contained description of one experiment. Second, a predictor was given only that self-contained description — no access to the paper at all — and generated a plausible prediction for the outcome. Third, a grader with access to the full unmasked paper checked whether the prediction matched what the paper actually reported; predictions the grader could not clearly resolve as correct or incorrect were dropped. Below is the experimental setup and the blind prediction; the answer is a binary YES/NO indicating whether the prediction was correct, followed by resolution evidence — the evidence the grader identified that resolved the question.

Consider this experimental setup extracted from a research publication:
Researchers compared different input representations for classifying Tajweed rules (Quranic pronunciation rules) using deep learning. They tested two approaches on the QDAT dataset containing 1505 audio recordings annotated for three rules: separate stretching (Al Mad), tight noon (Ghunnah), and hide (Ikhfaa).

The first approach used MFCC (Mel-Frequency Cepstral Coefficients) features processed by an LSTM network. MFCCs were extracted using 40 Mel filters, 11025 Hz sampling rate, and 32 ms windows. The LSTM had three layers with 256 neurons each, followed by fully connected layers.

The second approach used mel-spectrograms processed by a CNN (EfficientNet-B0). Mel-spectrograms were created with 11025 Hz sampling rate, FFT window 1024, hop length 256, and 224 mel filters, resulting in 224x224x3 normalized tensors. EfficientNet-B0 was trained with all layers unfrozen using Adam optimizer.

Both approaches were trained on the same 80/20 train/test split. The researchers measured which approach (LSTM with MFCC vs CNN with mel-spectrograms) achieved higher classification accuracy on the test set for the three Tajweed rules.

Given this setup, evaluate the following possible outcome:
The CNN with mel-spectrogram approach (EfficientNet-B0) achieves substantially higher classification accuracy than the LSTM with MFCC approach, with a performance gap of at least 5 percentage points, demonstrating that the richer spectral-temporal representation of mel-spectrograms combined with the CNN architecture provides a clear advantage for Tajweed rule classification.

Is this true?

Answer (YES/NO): NO